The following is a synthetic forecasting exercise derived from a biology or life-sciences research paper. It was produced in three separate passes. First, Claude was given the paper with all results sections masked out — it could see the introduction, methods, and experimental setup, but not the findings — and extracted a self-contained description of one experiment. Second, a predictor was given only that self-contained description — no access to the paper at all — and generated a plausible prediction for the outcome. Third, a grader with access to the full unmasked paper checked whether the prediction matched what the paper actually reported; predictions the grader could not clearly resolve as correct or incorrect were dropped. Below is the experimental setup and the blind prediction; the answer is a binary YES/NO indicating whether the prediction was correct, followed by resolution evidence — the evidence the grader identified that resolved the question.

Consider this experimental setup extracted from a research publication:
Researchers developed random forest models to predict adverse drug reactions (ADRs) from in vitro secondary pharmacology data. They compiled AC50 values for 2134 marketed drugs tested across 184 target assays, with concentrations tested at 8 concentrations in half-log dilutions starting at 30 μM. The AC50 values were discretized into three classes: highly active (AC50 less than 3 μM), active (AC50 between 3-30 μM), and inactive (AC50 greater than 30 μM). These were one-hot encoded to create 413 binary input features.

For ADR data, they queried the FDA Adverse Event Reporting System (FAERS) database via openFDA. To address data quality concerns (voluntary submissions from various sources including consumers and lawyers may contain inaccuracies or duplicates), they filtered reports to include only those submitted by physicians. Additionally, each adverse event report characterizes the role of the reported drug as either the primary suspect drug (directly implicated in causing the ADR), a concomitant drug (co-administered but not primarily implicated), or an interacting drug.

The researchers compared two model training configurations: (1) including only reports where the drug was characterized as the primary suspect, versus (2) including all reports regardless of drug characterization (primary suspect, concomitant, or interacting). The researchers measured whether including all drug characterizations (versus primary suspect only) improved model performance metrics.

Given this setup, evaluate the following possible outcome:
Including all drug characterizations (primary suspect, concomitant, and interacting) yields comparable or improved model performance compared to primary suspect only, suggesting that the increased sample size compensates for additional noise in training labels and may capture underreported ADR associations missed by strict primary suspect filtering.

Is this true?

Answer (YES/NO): NO